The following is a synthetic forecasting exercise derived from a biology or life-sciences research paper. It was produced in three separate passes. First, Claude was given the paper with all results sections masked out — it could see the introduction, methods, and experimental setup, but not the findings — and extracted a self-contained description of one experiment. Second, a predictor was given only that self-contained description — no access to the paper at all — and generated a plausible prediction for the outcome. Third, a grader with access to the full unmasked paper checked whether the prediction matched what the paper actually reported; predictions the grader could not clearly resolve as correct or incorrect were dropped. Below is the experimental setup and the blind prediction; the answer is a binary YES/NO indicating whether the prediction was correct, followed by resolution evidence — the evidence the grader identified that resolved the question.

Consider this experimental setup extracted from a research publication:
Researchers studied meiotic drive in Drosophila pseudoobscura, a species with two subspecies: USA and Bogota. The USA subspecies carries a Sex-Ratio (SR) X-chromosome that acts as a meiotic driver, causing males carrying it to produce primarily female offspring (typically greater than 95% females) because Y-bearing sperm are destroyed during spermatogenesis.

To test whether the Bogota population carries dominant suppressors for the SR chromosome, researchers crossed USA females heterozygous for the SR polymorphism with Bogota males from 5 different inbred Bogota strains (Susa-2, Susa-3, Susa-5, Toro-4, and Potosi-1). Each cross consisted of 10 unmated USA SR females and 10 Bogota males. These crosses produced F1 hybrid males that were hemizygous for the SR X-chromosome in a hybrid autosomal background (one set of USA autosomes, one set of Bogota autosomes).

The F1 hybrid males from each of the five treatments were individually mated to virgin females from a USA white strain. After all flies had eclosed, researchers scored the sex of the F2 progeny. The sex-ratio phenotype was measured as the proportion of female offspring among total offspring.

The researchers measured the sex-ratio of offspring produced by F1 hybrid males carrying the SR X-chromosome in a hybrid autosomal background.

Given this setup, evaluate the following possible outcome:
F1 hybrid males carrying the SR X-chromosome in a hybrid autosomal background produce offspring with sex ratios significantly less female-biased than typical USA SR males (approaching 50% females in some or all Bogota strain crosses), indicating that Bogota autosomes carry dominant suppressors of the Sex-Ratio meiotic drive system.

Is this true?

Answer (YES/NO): NO